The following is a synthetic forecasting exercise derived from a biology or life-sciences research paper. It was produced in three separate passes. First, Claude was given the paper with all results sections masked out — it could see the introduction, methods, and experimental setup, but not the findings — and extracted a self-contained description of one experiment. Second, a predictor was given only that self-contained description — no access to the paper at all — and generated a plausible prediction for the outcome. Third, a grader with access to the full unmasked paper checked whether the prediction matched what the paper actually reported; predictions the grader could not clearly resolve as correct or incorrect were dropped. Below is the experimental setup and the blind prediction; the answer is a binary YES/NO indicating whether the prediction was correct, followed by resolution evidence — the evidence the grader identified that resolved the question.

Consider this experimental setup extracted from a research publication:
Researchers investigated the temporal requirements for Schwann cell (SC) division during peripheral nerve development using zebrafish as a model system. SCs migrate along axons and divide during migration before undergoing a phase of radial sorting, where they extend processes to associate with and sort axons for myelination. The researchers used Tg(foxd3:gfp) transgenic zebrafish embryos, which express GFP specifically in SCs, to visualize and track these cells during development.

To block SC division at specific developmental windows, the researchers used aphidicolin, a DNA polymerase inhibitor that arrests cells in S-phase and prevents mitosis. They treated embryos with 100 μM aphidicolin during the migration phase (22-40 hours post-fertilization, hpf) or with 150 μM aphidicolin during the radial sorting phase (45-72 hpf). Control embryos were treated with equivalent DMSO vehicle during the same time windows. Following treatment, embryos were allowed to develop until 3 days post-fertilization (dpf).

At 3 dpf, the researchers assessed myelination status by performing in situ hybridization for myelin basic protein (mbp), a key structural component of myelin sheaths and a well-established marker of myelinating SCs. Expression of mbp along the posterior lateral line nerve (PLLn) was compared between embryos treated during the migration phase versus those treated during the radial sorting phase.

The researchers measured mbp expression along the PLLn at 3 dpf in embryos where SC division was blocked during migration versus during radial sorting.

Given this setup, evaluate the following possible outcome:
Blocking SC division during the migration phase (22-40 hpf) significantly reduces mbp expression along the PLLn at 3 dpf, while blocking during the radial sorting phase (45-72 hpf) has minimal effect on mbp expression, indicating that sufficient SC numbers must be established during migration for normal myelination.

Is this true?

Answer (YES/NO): NO